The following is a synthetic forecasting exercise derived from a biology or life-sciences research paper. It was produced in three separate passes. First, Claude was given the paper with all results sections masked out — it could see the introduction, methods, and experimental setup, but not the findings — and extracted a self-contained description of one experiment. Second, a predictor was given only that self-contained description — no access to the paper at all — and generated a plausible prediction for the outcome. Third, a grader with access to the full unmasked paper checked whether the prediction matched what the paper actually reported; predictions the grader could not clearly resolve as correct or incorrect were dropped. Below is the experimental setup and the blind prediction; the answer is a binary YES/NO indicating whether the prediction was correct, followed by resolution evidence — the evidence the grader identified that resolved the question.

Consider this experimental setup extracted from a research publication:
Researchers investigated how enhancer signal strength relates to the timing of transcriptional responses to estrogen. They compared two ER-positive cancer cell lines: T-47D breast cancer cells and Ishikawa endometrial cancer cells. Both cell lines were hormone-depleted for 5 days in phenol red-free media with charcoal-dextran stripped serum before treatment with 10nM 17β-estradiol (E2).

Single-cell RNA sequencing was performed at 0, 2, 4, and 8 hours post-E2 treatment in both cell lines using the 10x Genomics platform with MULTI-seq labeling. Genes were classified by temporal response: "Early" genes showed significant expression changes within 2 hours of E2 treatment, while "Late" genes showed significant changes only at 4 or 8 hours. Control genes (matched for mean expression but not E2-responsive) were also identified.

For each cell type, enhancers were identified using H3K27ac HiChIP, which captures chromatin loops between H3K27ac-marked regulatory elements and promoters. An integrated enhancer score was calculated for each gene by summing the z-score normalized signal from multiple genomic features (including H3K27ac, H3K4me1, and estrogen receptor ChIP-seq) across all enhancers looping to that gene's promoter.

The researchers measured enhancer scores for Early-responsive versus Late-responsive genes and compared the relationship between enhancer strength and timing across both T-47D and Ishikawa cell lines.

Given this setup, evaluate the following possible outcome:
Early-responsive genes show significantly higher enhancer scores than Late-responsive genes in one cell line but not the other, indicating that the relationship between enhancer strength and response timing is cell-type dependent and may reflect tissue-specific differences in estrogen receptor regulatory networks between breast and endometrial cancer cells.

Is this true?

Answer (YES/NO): NO